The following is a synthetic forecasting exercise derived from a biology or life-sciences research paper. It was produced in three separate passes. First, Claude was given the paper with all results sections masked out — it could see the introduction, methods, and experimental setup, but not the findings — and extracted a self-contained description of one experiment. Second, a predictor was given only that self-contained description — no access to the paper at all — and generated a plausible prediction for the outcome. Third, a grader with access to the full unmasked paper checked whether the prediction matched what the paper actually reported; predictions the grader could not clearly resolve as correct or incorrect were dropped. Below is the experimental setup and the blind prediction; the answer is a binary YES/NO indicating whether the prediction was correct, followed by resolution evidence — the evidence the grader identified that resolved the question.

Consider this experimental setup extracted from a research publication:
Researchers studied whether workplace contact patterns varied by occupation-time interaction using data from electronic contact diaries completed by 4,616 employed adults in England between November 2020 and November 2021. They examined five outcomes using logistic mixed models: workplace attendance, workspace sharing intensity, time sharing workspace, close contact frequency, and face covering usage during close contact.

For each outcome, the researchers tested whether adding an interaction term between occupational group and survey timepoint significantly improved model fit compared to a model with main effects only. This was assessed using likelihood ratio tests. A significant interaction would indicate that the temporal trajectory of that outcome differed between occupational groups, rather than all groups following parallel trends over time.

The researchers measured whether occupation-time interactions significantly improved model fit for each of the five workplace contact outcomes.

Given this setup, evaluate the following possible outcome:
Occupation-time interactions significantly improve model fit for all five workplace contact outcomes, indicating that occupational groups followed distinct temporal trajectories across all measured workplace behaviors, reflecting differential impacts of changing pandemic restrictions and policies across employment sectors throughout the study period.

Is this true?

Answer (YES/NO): NO